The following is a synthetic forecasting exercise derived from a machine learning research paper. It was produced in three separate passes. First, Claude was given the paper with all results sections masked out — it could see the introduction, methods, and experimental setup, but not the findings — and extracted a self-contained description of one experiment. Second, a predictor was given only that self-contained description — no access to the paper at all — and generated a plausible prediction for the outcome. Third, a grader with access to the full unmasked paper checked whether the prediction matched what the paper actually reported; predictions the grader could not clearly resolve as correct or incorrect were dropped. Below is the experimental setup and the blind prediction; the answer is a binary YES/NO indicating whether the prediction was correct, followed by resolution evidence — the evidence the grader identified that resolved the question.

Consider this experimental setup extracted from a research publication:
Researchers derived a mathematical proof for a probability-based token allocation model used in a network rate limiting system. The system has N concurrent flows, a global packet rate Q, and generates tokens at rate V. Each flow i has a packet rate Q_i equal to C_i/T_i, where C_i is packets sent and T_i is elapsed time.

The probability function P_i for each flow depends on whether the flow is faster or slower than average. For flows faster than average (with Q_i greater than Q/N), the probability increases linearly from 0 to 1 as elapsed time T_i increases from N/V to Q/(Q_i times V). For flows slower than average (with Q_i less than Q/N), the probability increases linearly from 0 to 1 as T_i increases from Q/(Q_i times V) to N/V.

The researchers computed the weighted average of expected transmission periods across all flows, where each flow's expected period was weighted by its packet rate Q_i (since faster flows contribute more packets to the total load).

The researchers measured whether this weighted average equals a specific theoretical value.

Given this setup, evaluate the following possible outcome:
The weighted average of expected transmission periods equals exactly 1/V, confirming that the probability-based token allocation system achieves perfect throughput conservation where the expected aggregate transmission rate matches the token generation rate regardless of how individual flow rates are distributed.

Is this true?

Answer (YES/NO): NO